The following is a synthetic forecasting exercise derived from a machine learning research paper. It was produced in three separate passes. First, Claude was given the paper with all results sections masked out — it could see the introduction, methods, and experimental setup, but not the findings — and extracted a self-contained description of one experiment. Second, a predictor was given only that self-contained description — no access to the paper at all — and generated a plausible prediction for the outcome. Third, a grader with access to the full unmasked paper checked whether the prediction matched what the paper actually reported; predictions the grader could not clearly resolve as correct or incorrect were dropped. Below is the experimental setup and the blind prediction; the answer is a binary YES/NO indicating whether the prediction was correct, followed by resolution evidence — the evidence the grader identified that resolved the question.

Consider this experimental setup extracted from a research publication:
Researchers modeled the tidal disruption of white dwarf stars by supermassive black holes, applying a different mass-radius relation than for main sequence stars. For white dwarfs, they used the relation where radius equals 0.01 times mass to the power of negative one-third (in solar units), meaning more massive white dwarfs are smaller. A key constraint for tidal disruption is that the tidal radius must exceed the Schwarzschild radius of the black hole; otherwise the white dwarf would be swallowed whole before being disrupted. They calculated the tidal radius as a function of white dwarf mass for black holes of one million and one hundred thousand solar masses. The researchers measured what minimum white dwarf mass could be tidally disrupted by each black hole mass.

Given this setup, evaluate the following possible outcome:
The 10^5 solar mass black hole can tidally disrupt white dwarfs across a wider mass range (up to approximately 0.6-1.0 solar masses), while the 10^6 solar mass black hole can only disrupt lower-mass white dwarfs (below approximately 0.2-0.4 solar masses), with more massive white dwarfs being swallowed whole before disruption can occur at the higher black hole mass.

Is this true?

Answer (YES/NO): NO